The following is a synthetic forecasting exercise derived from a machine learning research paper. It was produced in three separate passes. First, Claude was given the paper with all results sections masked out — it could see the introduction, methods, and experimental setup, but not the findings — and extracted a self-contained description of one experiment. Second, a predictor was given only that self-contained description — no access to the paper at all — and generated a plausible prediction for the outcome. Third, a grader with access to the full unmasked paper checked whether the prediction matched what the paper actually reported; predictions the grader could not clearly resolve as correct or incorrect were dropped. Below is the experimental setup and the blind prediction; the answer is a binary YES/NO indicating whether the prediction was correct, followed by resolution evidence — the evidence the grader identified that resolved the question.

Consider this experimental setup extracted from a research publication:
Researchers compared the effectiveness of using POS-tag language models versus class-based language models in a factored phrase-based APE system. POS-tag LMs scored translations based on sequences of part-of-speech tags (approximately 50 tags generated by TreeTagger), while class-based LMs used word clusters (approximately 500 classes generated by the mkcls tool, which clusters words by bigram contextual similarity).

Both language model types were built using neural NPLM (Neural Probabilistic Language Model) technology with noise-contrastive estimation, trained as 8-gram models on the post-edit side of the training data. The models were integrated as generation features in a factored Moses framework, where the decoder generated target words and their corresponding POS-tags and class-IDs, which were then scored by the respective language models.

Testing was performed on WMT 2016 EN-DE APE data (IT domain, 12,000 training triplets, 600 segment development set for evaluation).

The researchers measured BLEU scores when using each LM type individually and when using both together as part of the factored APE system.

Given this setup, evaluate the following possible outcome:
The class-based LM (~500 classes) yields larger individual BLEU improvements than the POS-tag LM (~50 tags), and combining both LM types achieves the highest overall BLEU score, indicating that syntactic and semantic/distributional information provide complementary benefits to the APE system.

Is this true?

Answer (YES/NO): NO